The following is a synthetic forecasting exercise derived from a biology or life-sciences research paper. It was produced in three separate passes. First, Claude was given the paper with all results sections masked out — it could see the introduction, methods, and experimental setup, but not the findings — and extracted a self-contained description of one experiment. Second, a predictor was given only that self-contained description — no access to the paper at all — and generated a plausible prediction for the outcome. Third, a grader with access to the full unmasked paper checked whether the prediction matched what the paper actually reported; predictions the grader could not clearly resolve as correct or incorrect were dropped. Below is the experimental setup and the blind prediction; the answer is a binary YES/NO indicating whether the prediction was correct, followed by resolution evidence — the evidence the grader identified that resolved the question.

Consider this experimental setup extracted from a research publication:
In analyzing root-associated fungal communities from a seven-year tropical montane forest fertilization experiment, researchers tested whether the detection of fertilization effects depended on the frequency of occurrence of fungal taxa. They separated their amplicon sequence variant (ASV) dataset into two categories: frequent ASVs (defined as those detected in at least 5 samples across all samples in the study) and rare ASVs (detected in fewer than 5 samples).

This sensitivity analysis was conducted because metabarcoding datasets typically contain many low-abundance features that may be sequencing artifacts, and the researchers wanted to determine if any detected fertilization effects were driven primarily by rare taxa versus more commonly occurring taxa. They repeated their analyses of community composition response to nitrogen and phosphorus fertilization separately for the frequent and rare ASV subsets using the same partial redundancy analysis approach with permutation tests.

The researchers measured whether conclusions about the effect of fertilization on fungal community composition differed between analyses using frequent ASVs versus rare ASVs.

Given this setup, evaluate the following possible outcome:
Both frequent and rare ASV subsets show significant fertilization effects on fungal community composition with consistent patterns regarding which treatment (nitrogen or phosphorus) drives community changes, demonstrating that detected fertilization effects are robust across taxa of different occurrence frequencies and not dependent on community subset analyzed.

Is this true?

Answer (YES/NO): NO